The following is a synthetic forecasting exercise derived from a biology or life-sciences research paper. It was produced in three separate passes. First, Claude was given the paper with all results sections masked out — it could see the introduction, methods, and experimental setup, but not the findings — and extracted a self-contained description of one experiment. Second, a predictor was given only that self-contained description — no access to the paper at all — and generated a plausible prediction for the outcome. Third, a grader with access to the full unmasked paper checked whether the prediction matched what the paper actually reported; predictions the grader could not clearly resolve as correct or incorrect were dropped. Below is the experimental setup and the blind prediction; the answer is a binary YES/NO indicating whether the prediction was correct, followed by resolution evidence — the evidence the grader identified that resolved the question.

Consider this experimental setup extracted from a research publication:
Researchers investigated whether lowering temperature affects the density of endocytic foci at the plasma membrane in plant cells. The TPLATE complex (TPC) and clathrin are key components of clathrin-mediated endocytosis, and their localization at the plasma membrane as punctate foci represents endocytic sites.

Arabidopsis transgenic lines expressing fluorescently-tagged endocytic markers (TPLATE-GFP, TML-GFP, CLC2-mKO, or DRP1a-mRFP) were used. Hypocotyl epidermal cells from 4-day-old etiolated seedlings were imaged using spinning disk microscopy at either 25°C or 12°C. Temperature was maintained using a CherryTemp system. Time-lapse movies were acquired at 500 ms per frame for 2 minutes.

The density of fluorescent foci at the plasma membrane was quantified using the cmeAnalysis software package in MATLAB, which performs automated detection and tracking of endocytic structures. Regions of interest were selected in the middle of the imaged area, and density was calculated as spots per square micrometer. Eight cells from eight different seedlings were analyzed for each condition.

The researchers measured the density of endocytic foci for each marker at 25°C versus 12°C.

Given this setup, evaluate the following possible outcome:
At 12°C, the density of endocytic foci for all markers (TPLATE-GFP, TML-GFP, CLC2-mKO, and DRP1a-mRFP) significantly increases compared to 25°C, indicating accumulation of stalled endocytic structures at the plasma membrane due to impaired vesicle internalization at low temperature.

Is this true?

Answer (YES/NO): NO